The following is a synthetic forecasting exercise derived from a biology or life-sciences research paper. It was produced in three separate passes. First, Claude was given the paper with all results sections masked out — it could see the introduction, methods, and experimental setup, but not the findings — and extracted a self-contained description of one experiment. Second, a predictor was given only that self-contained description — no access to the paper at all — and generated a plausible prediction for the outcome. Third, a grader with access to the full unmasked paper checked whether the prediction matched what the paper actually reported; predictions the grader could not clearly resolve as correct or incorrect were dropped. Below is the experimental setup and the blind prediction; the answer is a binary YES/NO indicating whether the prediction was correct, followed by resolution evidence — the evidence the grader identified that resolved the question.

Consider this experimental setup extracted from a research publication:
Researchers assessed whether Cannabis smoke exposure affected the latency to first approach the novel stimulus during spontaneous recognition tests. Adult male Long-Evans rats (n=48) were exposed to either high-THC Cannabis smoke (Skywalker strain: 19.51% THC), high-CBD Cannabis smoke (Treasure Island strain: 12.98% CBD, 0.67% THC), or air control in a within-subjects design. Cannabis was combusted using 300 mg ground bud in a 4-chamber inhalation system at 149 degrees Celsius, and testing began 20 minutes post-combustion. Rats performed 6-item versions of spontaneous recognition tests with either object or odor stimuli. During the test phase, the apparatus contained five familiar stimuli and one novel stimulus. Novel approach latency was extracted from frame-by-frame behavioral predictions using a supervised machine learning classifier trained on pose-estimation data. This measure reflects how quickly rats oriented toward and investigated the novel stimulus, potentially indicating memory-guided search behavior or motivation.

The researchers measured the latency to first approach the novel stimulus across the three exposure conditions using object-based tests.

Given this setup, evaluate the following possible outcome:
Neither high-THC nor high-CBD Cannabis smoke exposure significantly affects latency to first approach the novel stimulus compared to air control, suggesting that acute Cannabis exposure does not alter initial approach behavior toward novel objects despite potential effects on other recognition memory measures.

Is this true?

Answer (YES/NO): YES